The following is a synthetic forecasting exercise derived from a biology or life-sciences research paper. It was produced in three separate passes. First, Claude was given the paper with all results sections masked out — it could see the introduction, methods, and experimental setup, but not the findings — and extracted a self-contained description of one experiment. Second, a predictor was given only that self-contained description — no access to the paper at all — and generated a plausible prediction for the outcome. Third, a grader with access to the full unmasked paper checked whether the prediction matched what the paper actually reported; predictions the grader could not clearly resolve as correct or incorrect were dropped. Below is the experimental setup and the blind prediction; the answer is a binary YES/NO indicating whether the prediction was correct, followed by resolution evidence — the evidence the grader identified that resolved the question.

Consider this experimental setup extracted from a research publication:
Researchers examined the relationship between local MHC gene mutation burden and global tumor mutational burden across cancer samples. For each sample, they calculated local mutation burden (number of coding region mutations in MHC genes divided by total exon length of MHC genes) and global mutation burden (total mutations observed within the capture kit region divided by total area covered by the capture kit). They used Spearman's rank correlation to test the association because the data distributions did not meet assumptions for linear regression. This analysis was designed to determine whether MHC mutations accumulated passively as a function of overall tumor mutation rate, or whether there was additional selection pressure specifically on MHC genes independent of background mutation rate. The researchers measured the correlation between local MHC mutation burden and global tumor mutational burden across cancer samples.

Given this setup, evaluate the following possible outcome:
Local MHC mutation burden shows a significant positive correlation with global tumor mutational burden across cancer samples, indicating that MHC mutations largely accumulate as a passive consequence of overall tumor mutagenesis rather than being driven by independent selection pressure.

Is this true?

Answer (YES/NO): NO